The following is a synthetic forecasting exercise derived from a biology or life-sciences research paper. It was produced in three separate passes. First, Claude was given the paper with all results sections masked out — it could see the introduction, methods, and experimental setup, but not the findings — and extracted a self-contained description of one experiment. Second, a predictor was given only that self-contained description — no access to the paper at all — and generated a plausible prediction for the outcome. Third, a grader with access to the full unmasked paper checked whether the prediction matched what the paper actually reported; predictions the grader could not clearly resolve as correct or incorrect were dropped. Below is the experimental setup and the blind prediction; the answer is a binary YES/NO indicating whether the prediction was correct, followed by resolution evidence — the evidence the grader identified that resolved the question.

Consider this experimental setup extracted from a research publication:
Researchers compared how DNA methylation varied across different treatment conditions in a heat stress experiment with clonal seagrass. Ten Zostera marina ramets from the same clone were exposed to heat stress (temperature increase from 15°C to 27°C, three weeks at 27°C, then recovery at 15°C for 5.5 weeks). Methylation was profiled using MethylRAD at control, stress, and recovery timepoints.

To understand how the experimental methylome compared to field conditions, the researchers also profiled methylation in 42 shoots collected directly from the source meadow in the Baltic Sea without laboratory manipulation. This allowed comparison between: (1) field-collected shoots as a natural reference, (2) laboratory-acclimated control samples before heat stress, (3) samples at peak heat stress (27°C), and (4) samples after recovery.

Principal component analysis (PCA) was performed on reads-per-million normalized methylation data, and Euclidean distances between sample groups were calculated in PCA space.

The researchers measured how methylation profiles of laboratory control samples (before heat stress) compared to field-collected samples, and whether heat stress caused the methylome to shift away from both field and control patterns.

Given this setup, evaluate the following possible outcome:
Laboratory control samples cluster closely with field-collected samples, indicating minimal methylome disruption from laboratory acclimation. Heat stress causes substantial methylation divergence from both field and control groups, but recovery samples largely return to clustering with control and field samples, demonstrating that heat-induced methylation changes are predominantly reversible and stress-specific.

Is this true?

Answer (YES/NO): NO